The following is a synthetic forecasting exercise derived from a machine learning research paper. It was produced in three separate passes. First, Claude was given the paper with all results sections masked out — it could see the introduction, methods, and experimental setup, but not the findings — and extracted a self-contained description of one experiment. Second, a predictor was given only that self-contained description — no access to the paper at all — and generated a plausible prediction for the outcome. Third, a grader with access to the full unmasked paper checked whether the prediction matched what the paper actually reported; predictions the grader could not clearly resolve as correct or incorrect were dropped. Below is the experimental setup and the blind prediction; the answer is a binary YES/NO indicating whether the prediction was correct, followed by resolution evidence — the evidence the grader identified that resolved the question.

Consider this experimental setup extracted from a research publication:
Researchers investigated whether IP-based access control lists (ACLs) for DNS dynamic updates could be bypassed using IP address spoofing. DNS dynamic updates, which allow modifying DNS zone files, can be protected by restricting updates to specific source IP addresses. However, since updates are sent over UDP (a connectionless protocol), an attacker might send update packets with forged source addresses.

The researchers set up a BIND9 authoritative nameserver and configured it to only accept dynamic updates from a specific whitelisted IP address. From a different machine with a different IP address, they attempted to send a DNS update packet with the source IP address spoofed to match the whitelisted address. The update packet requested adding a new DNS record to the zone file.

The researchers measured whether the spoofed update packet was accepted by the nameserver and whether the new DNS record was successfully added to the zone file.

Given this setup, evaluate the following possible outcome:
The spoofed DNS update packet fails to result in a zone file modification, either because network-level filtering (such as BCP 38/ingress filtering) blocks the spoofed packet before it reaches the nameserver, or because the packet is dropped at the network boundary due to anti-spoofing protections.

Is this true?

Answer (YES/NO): NO